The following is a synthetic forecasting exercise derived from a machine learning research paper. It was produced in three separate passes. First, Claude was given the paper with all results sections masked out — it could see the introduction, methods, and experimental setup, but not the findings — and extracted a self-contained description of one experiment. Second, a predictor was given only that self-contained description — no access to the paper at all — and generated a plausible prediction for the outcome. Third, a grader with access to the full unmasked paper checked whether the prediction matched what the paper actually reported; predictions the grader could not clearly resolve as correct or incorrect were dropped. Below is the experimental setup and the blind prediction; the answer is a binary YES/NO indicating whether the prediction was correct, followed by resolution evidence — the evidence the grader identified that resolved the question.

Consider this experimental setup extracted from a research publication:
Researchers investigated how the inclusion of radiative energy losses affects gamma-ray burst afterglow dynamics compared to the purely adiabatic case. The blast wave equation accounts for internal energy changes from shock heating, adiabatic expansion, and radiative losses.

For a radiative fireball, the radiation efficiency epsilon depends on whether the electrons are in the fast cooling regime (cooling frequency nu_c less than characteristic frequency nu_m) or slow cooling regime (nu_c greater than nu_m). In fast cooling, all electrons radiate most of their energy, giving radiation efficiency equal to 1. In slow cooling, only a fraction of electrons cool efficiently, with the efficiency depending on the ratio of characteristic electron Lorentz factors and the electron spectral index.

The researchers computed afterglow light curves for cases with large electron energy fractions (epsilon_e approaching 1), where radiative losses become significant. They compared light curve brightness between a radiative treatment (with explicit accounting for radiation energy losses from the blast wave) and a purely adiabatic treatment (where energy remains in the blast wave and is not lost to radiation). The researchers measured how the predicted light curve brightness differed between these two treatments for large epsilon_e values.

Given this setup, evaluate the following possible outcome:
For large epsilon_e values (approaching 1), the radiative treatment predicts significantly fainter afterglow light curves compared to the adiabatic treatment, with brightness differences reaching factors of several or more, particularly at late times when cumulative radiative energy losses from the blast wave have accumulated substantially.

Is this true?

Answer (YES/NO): YES